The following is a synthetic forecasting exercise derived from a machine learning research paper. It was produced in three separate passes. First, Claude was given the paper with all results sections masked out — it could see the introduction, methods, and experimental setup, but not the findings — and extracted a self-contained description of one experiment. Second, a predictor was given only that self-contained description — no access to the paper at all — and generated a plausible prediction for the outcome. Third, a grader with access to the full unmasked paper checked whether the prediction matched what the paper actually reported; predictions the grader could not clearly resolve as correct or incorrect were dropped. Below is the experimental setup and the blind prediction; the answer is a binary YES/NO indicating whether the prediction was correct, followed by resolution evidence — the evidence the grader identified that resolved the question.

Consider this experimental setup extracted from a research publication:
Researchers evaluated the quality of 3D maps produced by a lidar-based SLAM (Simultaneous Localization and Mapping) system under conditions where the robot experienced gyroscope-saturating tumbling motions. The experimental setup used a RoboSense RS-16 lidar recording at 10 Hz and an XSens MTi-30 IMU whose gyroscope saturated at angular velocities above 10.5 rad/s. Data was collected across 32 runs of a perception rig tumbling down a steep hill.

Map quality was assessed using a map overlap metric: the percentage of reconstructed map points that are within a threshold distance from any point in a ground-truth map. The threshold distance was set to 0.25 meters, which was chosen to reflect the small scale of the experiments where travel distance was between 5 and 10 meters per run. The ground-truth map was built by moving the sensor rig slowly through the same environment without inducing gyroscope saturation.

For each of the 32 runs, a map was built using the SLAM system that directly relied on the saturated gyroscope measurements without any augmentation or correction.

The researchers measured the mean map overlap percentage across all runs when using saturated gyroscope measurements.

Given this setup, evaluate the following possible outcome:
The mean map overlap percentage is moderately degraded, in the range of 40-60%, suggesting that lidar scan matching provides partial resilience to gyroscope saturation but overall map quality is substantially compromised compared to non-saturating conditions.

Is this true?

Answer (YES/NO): NO